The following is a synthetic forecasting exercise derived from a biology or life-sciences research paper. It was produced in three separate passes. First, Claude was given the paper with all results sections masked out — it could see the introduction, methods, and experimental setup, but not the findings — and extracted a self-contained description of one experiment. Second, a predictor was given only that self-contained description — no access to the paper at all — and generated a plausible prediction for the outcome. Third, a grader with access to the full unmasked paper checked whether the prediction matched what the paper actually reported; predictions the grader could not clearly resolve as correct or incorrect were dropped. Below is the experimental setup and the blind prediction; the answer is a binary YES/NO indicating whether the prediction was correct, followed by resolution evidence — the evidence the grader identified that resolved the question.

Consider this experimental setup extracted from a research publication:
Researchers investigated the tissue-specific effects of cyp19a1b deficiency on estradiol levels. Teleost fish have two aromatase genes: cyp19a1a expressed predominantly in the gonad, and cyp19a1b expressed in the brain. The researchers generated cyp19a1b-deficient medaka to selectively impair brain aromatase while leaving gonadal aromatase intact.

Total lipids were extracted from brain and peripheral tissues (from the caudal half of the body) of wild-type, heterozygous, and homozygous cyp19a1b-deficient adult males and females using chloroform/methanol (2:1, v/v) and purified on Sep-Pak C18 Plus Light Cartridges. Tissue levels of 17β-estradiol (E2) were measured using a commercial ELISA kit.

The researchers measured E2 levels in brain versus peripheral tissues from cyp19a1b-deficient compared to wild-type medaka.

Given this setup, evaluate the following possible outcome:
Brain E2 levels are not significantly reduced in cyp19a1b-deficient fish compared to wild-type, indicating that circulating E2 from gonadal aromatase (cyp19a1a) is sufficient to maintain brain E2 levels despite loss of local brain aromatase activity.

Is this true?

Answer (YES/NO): NO